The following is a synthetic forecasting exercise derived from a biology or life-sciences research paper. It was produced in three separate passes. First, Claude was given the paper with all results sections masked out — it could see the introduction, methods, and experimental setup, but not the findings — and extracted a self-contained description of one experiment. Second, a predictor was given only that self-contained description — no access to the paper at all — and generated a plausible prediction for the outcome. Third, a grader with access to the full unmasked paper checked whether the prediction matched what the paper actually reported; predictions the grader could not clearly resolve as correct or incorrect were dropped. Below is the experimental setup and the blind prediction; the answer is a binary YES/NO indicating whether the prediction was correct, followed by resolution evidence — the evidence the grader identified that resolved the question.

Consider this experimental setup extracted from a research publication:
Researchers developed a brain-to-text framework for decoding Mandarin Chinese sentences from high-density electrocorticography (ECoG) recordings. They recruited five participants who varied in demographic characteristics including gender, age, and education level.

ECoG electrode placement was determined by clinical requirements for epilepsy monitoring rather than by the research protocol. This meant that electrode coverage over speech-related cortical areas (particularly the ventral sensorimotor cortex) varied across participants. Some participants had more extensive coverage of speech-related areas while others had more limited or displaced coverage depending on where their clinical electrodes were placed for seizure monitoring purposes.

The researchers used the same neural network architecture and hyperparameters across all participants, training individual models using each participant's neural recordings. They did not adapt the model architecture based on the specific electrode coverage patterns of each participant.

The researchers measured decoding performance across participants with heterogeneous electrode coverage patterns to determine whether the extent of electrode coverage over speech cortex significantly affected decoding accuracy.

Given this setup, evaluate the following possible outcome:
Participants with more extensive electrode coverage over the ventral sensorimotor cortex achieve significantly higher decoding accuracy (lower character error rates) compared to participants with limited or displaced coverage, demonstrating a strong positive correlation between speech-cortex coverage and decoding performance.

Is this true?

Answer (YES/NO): NO